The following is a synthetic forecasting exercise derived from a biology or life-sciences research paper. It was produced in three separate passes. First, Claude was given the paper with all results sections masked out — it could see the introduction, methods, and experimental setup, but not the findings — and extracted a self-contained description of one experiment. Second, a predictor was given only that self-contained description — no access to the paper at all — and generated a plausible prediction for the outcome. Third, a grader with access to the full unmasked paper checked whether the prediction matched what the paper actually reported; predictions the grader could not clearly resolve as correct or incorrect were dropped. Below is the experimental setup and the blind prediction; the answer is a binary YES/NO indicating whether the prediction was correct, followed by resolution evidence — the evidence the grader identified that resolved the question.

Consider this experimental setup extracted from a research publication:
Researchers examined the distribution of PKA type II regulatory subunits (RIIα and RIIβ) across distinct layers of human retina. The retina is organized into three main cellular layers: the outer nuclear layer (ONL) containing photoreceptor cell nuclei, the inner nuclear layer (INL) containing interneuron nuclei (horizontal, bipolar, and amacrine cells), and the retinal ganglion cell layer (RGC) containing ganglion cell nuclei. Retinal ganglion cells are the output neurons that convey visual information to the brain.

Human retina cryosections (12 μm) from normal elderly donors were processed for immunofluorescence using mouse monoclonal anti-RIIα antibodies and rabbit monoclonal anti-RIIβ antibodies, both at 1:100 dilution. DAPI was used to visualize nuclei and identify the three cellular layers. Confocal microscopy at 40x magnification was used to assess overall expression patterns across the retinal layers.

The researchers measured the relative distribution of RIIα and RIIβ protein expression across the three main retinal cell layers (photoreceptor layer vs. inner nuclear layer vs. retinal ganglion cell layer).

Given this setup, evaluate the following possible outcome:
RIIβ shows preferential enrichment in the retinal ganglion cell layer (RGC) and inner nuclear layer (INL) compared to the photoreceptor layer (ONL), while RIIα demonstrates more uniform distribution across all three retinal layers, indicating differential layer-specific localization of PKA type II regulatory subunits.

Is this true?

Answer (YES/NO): NO